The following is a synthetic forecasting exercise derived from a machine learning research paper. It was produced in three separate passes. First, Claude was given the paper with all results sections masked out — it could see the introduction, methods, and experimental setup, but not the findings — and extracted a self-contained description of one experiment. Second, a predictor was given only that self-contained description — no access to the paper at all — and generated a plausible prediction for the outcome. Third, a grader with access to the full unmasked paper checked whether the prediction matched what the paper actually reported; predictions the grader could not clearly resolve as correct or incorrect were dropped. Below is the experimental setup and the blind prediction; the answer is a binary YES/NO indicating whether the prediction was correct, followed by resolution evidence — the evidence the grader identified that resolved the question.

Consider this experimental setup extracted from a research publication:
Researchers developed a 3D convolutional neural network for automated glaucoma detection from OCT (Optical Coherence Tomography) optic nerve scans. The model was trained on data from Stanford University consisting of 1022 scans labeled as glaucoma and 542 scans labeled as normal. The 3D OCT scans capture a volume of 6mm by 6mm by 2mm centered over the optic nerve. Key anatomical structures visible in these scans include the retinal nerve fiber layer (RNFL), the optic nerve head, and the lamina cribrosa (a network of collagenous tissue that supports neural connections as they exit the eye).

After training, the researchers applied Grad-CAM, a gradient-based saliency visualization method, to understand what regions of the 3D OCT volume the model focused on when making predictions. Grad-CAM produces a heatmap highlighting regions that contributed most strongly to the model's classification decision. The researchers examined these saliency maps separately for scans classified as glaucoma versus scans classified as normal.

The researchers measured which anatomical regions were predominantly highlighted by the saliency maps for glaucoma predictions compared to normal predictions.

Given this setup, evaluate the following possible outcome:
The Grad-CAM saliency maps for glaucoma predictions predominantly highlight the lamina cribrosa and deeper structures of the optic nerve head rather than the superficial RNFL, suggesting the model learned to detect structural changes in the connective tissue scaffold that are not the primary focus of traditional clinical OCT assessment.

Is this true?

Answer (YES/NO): YES